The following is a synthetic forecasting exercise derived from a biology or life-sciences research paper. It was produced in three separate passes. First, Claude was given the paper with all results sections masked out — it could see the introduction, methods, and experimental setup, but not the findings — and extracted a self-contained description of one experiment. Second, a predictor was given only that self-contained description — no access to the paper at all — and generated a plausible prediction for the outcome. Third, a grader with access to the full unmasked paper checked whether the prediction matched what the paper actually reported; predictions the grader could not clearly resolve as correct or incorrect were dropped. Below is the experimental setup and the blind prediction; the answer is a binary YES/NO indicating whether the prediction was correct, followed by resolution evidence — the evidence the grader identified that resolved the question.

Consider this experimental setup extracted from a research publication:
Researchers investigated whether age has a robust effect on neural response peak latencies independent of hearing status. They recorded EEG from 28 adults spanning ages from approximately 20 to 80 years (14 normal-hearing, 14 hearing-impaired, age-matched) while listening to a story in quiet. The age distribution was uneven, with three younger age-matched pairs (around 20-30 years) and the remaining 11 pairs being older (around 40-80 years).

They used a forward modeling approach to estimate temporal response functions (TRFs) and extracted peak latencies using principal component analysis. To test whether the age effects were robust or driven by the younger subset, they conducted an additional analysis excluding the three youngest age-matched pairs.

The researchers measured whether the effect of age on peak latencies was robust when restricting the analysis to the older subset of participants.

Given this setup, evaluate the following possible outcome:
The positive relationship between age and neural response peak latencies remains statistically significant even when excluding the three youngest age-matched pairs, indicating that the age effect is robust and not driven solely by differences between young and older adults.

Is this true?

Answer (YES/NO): NO